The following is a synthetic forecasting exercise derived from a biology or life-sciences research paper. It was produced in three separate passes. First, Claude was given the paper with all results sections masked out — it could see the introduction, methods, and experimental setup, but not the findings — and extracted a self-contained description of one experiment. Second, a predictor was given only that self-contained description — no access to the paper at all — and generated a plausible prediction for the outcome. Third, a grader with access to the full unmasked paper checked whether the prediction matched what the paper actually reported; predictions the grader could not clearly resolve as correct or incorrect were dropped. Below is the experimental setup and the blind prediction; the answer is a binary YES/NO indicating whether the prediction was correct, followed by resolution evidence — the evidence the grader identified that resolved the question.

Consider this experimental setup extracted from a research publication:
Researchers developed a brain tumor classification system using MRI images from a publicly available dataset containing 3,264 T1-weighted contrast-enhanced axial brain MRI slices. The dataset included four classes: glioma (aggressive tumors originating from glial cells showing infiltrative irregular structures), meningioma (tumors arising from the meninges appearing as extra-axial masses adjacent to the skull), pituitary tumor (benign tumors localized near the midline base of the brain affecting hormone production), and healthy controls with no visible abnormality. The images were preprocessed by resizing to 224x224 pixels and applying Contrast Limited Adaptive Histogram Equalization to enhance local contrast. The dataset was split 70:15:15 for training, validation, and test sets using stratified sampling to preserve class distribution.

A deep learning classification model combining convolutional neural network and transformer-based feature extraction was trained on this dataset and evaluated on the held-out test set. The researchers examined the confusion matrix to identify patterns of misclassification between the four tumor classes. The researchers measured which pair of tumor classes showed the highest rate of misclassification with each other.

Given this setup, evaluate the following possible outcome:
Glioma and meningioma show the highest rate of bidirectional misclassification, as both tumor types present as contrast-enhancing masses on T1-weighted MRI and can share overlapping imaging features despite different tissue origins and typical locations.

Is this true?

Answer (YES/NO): NO